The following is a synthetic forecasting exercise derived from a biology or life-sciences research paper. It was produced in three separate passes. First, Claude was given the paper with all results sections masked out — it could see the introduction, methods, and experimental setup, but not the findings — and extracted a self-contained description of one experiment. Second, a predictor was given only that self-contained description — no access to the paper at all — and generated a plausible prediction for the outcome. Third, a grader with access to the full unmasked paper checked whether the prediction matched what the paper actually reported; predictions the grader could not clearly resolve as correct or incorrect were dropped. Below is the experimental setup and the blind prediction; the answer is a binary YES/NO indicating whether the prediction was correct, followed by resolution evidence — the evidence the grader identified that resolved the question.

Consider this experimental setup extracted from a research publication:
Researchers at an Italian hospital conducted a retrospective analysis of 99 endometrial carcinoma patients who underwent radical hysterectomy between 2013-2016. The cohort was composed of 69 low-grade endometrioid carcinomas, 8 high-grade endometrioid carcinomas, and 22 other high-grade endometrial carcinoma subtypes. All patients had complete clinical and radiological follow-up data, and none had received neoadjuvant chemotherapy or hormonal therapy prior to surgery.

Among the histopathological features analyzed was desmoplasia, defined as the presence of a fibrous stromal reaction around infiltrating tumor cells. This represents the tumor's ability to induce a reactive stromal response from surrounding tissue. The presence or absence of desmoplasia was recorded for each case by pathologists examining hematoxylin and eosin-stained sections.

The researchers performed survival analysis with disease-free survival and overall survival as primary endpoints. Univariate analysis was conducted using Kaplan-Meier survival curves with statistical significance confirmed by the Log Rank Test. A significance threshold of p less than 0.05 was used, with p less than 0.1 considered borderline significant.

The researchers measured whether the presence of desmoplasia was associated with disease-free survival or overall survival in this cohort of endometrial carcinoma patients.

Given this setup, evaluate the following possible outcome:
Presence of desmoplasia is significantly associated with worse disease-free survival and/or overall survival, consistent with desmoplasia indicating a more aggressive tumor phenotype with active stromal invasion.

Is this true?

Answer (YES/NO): YES